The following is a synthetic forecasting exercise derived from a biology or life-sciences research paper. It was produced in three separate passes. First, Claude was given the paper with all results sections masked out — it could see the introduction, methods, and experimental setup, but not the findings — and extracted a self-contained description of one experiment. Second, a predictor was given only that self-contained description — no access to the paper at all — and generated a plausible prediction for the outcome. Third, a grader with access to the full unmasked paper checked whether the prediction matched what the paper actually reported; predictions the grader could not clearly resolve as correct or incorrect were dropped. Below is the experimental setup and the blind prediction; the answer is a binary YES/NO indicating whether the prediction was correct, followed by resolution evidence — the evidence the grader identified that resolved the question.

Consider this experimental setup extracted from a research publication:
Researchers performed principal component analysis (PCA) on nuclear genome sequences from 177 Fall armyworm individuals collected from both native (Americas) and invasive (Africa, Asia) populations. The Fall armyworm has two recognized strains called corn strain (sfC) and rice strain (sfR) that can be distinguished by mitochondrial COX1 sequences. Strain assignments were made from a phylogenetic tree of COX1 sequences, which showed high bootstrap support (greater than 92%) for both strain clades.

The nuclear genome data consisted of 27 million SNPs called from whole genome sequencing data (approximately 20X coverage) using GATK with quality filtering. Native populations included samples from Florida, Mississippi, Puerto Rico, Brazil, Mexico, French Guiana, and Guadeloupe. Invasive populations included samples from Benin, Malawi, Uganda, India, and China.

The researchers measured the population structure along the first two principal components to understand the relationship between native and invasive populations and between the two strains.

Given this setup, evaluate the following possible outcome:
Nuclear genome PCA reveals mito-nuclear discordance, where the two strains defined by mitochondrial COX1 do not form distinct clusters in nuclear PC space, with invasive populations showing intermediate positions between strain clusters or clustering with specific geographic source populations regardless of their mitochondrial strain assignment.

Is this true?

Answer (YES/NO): NO